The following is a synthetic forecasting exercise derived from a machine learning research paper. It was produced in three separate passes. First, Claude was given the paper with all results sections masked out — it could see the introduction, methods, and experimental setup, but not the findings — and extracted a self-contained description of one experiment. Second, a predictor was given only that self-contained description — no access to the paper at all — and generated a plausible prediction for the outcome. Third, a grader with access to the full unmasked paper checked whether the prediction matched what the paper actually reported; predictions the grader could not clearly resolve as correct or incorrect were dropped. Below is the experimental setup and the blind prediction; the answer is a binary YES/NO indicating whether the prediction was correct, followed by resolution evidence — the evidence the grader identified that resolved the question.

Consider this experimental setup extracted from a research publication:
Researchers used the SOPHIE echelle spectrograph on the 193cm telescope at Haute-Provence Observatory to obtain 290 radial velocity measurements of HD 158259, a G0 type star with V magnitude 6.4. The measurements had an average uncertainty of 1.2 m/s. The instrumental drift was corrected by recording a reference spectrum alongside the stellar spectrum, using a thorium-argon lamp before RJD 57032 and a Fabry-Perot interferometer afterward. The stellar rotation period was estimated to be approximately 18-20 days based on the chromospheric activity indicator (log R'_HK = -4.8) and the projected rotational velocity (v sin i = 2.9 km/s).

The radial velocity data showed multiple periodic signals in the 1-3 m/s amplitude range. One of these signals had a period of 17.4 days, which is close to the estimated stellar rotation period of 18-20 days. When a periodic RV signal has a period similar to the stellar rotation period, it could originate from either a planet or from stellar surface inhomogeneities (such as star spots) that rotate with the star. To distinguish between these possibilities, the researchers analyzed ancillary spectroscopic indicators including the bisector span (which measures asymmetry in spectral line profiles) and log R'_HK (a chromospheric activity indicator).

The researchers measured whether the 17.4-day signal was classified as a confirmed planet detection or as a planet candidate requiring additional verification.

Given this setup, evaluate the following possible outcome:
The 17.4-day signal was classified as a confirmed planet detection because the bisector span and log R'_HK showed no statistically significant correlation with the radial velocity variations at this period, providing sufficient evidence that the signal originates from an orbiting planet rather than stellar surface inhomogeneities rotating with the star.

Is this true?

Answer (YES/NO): NO